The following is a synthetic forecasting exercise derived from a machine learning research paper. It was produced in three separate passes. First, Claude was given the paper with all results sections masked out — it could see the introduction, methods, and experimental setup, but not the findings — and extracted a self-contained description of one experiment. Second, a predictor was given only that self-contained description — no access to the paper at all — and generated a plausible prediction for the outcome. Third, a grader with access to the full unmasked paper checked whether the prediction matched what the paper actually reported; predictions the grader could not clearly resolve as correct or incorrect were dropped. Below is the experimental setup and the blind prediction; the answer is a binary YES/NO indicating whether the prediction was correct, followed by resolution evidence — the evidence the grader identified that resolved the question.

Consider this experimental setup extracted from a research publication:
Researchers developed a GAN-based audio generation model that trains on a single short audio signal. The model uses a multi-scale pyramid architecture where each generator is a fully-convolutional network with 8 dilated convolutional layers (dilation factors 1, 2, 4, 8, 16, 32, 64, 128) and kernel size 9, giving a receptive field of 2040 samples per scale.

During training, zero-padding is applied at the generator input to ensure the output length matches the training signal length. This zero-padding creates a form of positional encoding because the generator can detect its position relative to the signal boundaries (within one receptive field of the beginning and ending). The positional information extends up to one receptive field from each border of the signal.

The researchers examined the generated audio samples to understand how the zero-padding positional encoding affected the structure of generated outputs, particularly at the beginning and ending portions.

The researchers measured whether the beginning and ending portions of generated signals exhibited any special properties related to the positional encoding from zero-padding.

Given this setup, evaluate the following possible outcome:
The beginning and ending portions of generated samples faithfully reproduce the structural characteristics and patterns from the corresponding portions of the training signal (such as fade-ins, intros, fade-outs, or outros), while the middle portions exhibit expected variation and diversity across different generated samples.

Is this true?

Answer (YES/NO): YES